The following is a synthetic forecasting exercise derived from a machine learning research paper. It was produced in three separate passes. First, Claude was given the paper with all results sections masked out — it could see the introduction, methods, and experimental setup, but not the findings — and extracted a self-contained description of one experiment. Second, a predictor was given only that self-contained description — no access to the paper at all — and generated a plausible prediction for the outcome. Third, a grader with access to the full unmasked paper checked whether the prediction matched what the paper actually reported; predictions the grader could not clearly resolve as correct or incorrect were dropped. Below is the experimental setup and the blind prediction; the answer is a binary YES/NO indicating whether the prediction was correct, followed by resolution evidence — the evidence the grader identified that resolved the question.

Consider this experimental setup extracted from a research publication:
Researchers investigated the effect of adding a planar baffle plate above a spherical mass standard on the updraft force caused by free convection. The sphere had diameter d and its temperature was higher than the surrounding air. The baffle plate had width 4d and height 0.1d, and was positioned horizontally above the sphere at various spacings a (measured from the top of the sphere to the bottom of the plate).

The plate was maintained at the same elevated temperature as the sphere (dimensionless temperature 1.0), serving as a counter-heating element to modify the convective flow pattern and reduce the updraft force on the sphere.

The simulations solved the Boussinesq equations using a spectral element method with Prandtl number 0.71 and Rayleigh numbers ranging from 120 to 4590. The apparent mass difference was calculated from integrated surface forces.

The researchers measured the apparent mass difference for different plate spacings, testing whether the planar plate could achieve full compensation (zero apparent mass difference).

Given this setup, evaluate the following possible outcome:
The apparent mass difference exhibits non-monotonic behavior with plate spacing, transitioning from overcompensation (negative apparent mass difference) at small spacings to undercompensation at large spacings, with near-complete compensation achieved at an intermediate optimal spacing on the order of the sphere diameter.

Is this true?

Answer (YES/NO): NO